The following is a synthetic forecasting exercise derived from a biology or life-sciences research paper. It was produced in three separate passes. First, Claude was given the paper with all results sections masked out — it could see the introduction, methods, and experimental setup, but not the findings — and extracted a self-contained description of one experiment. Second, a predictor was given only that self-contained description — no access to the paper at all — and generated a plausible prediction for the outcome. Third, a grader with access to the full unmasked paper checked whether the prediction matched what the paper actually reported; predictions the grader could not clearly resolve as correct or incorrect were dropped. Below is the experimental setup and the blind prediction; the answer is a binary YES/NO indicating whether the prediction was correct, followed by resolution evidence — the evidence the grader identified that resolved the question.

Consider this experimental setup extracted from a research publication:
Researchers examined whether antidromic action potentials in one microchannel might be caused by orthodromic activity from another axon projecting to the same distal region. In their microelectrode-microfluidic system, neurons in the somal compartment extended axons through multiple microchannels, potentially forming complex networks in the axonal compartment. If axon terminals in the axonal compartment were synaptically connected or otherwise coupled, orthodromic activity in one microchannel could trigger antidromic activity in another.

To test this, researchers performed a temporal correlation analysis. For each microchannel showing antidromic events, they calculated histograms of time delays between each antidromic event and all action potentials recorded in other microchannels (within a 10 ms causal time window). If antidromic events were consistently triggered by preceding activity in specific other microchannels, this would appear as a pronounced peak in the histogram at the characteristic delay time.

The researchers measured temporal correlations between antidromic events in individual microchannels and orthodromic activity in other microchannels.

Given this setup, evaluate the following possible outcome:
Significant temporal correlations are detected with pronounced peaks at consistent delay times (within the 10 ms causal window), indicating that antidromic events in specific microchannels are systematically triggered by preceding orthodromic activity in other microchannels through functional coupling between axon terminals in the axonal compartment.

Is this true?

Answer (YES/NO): NO